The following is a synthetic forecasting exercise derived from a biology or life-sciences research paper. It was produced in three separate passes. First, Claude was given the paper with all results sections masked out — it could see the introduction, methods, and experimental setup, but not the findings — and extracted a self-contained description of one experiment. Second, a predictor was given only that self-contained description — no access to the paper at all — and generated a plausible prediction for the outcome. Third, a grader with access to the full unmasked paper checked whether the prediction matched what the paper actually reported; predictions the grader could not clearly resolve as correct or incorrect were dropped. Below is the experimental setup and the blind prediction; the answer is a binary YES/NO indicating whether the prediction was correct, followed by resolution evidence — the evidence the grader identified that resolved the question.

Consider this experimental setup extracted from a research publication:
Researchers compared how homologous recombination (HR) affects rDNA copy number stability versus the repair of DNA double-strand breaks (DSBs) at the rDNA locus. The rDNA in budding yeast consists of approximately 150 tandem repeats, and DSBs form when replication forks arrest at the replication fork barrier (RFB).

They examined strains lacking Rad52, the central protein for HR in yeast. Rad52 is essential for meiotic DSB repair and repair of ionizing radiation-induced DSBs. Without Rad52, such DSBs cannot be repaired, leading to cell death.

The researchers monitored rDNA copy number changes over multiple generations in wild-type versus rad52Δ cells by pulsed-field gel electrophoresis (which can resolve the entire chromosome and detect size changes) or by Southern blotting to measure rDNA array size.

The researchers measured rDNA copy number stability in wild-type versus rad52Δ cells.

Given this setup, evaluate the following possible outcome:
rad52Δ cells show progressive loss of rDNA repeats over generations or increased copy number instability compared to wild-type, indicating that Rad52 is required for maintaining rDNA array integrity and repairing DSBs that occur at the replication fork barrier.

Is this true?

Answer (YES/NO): NO